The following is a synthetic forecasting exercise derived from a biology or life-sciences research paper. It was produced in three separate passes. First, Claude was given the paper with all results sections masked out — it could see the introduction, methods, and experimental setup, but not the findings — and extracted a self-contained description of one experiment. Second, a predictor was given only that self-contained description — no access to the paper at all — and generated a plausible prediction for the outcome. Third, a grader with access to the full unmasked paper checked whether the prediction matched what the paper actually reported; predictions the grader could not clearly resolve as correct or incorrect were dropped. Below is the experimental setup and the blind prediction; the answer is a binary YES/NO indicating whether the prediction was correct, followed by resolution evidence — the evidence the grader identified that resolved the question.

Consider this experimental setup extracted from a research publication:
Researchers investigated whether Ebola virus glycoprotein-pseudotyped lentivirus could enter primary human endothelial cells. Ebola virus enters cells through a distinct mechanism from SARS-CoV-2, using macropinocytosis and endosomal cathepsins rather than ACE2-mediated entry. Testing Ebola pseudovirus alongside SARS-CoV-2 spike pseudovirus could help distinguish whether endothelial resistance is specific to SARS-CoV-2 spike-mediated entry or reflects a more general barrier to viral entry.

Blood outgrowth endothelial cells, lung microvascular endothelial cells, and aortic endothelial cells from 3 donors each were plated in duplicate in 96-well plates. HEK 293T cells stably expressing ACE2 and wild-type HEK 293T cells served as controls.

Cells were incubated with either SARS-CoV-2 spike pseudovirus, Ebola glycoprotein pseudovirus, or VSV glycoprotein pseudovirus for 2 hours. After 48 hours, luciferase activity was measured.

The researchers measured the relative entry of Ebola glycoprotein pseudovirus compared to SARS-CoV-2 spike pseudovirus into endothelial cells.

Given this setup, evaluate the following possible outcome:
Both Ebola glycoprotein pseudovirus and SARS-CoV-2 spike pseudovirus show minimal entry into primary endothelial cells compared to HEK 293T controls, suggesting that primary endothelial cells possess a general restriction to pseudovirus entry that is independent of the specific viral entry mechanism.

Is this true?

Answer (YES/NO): NO